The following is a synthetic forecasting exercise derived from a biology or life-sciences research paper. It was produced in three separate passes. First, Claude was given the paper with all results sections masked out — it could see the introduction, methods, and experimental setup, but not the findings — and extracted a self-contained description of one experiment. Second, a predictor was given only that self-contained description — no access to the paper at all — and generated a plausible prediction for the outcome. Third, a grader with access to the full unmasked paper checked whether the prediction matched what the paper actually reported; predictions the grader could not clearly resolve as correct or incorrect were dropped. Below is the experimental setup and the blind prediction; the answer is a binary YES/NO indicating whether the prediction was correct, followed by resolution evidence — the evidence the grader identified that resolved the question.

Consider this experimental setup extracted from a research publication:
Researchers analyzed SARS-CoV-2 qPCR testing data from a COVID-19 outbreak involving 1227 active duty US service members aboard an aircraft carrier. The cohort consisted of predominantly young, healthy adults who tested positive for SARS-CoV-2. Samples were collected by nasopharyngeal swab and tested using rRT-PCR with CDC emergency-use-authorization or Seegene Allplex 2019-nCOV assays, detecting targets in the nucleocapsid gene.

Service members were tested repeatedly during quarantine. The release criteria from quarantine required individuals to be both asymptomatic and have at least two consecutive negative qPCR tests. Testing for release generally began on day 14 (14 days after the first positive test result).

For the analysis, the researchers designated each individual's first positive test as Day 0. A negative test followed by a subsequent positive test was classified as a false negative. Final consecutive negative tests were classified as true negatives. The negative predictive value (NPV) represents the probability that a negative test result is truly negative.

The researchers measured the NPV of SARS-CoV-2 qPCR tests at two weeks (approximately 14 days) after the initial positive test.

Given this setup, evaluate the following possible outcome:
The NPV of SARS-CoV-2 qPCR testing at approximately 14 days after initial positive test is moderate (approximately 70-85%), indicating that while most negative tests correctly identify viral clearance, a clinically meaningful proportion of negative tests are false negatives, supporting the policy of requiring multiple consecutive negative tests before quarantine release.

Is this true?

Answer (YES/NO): YES